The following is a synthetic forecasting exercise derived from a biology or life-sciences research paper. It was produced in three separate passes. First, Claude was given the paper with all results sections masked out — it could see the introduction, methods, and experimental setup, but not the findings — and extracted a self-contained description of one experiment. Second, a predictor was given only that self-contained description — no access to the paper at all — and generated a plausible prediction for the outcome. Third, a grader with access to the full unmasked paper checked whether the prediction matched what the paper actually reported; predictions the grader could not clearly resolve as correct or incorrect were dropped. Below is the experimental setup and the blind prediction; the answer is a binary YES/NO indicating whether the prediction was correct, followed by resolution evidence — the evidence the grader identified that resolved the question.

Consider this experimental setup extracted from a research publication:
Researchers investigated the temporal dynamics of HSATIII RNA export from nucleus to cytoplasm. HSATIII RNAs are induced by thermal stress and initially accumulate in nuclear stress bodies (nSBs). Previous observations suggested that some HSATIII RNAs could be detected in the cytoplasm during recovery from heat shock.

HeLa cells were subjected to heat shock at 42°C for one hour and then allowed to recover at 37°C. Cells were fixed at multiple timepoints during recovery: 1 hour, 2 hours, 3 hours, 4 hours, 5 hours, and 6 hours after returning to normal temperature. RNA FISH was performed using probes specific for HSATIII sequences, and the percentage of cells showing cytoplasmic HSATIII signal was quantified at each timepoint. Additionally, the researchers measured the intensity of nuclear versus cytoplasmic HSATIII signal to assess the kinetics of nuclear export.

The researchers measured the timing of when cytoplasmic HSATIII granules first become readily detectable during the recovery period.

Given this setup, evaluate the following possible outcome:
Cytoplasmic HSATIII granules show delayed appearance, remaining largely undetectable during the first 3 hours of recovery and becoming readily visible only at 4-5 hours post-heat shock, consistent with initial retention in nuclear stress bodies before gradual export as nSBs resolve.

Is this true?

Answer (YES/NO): YES